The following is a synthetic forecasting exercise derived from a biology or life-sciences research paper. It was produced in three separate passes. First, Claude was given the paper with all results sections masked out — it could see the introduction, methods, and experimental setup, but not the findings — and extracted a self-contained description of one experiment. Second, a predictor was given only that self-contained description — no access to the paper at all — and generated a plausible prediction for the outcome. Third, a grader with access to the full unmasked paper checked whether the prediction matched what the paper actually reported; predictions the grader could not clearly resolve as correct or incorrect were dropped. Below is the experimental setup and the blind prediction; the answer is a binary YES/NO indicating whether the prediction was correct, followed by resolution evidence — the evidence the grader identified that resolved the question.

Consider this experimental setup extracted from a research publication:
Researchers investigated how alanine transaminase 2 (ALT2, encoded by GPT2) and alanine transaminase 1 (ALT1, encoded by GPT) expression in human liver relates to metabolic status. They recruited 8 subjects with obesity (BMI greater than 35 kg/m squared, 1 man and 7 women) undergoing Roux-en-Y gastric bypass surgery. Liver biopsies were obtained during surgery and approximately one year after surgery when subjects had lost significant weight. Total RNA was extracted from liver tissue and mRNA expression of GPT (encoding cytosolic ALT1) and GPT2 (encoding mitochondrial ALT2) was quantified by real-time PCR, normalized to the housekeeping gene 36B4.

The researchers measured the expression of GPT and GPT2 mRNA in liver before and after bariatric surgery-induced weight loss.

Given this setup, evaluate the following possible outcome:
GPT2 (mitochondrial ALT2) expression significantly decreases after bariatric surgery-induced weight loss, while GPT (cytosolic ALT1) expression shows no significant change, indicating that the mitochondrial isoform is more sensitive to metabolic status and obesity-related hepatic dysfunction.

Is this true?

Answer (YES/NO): YES